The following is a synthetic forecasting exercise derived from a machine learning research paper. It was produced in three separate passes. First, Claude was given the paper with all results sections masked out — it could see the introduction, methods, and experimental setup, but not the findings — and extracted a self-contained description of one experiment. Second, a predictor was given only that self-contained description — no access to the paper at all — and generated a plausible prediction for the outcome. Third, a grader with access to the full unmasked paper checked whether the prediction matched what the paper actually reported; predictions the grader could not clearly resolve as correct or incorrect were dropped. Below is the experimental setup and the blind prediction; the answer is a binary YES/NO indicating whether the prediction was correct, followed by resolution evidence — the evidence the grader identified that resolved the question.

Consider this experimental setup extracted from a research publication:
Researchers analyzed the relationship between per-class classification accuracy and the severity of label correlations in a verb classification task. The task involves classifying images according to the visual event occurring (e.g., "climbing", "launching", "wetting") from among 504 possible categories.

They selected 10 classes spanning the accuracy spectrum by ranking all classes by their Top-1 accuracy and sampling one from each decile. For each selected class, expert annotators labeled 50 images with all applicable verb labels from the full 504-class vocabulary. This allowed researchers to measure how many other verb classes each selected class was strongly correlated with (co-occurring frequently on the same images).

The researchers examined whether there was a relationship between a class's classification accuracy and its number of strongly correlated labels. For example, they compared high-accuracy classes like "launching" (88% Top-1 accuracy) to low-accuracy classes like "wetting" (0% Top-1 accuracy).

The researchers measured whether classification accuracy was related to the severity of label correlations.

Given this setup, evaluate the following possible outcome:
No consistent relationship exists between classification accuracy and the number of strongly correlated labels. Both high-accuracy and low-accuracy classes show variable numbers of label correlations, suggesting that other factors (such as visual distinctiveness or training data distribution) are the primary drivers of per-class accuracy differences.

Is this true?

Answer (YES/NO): NO